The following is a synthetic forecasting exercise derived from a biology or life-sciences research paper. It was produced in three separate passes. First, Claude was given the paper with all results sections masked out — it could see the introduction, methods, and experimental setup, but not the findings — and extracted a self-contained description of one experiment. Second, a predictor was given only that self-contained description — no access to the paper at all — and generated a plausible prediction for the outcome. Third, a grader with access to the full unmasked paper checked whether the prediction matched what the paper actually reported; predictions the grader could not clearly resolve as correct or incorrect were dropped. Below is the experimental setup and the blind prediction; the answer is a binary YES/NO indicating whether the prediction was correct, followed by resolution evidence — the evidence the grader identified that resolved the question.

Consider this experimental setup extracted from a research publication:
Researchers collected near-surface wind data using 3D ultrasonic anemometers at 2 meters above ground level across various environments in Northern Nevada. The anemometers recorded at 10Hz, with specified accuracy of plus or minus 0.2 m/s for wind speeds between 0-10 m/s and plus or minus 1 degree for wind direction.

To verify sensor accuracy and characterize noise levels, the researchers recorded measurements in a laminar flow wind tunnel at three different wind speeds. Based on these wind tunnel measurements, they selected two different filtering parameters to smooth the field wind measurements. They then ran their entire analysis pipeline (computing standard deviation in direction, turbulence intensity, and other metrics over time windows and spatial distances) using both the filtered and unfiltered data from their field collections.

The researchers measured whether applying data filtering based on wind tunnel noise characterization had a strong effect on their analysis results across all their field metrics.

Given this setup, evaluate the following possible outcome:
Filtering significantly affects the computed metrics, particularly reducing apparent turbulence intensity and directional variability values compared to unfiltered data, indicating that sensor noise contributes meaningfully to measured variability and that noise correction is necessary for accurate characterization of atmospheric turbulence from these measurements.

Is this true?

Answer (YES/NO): NO